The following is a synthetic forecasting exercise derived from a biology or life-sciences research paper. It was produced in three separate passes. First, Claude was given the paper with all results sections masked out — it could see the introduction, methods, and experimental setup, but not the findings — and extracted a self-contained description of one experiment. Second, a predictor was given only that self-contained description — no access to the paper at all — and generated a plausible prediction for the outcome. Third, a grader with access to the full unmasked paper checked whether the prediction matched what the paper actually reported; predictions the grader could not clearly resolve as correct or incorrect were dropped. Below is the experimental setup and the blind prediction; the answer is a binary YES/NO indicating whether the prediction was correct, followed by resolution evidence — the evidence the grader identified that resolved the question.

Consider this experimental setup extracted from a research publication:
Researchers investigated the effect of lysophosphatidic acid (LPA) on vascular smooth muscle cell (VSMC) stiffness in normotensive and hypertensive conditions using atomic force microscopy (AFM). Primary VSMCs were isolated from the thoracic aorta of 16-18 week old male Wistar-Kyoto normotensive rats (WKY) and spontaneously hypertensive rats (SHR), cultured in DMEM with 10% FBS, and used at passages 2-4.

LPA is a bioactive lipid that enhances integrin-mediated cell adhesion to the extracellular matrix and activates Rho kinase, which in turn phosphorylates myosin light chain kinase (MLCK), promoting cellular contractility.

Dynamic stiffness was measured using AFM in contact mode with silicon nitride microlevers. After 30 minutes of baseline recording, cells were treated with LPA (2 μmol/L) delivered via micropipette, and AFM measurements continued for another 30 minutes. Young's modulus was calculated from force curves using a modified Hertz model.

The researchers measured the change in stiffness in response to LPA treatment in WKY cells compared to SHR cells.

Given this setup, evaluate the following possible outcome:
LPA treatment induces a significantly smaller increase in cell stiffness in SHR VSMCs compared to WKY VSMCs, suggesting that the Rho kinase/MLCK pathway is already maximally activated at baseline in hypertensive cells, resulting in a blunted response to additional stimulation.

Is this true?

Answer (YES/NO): NO